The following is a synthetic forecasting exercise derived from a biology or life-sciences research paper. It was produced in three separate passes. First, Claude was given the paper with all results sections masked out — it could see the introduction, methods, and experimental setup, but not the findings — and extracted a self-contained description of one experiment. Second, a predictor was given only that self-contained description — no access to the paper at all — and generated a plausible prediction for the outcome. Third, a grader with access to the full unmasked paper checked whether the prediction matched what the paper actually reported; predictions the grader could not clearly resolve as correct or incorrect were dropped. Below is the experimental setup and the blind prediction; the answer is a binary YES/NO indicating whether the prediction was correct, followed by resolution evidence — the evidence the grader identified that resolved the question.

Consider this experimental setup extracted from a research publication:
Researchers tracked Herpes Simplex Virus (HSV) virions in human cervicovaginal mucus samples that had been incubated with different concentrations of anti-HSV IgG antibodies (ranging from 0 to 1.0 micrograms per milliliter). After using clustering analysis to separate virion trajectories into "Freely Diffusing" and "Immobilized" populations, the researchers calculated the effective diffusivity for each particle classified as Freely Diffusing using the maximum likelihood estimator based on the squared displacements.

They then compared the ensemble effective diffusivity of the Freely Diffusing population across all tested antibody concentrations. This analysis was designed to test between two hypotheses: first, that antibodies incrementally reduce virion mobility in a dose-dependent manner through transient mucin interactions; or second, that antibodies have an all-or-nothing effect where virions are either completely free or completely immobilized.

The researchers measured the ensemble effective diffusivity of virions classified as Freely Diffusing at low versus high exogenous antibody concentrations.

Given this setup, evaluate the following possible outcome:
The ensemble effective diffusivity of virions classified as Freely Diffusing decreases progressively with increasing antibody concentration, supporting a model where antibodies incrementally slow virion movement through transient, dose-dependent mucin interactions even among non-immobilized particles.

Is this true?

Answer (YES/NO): NO